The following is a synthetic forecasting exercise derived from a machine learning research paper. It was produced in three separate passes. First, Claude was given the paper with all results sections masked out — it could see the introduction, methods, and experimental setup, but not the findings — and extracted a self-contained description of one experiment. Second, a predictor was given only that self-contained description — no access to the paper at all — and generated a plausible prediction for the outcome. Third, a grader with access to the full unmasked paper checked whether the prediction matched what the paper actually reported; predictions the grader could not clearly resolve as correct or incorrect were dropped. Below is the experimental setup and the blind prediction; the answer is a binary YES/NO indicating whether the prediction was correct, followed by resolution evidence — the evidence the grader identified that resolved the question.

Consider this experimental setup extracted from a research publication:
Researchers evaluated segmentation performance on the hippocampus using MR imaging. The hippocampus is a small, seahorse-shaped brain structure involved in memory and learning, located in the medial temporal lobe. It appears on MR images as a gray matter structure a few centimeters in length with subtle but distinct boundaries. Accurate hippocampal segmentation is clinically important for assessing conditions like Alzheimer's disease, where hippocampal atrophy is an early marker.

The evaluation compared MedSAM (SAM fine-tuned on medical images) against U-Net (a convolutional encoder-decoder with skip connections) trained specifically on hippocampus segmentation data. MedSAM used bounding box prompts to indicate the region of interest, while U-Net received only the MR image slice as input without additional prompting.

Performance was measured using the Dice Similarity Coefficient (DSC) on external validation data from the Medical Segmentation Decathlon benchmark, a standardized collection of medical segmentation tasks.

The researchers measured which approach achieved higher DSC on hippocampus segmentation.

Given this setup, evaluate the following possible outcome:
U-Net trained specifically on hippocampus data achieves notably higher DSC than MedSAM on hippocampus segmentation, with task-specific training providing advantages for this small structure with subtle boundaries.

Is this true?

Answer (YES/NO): YES